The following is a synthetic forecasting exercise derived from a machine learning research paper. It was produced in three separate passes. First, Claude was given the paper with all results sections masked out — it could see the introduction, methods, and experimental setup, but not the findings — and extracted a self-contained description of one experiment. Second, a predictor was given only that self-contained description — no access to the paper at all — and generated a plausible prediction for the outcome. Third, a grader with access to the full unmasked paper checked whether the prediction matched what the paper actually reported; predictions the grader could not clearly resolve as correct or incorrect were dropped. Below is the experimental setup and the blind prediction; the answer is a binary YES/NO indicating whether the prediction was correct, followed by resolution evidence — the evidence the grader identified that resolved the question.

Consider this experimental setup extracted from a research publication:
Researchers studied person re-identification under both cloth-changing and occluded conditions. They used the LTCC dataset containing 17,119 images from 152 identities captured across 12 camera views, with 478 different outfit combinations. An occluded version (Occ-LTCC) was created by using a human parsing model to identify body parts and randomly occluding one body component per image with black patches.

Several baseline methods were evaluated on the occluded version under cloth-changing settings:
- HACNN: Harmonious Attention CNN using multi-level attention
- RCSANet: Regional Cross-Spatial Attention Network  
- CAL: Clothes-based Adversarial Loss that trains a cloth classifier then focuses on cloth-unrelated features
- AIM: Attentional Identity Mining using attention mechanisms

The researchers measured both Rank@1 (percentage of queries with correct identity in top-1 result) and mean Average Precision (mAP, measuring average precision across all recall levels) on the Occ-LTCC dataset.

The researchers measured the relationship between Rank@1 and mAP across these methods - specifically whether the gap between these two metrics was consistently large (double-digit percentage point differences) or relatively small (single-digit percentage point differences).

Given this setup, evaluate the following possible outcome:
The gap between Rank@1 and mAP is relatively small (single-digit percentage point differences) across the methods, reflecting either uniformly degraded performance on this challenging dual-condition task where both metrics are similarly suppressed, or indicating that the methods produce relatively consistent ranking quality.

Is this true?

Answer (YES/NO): NO